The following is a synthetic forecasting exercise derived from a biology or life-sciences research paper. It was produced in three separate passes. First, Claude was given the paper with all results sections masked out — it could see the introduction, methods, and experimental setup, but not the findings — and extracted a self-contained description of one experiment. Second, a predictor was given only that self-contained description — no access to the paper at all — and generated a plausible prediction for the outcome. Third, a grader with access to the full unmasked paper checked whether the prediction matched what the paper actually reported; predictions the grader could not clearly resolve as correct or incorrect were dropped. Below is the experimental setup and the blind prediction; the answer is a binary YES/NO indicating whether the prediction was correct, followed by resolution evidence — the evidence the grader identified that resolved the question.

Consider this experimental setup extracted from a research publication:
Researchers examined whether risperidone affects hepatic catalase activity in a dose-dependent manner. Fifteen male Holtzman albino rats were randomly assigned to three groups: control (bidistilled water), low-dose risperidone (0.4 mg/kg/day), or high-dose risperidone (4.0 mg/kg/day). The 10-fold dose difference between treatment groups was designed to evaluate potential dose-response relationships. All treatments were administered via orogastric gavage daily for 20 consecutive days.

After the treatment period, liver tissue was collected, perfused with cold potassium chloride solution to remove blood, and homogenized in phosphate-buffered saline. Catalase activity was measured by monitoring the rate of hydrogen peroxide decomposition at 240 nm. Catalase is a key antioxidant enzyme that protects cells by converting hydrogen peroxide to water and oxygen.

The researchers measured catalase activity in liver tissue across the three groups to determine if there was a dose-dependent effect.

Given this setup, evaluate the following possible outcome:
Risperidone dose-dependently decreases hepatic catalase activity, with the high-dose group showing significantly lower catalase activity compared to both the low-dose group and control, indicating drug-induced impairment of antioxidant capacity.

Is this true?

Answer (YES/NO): NO